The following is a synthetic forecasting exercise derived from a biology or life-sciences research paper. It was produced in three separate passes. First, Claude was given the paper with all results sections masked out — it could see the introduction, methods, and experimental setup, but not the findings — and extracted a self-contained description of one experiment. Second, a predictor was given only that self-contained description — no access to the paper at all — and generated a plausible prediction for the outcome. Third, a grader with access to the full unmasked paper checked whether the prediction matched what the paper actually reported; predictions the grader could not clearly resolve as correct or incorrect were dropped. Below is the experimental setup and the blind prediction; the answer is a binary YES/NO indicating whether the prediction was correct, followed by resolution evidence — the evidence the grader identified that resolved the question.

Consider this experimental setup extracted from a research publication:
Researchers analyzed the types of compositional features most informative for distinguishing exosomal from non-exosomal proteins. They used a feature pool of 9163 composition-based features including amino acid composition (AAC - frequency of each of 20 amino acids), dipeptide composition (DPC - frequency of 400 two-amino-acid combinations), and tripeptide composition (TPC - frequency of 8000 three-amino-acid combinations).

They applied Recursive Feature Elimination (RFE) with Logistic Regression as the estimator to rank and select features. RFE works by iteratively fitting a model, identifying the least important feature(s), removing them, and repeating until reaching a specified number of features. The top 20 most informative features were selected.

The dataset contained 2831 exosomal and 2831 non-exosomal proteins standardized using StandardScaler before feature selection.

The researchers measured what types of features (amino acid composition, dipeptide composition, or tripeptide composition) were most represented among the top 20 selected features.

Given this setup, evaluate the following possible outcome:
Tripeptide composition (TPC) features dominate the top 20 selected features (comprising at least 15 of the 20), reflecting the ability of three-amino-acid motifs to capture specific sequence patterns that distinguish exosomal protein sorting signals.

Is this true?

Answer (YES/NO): NO